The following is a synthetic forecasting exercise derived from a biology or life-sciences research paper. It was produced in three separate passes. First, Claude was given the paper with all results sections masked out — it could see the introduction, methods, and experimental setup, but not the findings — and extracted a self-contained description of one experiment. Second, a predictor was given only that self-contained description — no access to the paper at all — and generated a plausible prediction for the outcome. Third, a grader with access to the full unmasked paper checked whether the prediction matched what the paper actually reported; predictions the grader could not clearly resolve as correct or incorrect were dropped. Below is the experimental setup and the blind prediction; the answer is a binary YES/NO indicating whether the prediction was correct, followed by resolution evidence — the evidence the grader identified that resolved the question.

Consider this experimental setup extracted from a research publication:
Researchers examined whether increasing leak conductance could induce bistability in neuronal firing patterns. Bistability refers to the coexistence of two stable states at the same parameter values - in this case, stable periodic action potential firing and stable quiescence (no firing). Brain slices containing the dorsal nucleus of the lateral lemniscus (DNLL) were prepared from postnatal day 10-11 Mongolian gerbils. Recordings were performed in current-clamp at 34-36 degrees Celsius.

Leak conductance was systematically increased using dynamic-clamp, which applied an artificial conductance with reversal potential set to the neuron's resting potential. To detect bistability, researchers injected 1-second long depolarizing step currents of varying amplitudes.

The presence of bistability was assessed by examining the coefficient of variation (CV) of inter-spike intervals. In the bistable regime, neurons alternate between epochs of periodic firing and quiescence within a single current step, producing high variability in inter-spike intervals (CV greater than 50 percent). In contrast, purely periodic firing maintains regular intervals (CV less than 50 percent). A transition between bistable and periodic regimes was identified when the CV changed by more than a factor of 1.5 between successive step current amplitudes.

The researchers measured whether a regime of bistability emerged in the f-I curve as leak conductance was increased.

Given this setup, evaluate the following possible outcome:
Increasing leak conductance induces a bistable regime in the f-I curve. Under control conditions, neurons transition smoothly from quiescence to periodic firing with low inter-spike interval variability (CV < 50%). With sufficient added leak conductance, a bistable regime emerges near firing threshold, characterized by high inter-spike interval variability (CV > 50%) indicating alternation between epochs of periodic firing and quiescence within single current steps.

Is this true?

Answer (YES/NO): YES